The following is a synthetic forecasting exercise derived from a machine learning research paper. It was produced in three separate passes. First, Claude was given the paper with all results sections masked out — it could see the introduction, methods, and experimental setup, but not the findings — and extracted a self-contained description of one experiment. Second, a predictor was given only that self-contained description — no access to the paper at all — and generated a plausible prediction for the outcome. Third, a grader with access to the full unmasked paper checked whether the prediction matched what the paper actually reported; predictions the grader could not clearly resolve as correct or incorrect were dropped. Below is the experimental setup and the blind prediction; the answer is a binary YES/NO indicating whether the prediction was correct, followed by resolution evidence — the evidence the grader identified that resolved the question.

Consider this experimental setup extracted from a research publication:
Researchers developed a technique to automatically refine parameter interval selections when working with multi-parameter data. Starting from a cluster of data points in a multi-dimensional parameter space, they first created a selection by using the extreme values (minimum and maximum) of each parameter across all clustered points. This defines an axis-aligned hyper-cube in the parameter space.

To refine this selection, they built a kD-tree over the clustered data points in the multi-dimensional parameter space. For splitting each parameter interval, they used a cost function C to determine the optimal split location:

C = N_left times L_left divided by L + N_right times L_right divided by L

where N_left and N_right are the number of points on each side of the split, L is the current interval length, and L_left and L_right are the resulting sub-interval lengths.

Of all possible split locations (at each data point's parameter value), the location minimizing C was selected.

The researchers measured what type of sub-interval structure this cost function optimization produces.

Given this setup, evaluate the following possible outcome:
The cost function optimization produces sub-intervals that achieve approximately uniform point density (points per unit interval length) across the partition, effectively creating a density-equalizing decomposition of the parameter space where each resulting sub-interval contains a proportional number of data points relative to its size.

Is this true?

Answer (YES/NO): NO